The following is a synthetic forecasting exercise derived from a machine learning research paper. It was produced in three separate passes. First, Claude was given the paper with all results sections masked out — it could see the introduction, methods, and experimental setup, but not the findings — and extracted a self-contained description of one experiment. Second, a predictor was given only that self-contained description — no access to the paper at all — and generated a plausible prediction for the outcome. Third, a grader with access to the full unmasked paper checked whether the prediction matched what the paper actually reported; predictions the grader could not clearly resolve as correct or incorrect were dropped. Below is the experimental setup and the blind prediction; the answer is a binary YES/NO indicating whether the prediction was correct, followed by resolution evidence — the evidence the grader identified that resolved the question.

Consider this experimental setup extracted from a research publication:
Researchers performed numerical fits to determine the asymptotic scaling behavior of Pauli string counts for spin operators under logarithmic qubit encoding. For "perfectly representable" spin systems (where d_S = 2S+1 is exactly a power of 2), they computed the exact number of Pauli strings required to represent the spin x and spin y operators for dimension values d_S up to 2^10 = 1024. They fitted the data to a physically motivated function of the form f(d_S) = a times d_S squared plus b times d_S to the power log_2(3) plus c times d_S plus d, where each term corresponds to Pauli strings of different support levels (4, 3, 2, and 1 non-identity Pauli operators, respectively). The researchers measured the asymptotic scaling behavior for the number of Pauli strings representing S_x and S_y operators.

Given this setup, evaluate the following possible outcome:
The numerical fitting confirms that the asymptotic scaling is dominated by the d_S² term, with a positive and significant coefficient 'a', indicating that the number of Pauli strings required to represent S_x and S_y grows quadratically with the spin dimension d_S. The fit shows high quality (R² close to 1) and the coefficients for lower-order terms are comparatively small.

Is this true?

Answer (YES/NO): NO